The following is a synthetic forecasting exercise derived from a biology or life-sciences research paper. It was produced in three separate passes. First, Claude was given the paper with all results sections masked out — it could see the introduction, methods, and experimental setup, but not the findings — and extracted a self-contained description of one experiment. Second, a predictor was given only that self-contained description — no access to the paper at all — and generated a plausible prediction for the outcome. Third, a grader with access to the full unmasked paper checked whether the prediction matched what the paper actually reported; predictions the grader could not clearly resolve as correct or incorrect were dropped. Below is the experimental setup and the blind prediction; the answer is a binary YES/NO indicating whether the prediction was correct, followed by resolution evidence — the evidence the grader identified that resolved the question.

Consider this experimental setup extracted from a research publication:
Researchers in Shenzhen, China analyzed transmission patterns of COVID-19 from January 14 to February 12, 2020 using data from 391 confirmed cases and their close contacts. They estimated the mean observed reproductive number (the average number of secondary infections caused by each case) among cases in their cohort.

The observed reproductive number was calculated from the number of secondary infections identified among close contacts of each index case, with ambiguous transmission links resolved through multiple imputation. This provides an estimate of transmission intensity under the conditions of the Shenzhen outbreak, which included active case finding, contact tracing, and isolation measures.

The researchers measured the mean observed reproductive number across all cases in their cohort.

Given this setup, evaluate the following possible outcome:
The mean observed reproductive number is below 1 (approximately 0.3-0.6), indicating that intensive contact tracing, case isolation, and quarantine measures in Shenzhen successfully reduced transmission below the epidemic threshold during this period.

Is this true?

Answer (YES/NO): YES